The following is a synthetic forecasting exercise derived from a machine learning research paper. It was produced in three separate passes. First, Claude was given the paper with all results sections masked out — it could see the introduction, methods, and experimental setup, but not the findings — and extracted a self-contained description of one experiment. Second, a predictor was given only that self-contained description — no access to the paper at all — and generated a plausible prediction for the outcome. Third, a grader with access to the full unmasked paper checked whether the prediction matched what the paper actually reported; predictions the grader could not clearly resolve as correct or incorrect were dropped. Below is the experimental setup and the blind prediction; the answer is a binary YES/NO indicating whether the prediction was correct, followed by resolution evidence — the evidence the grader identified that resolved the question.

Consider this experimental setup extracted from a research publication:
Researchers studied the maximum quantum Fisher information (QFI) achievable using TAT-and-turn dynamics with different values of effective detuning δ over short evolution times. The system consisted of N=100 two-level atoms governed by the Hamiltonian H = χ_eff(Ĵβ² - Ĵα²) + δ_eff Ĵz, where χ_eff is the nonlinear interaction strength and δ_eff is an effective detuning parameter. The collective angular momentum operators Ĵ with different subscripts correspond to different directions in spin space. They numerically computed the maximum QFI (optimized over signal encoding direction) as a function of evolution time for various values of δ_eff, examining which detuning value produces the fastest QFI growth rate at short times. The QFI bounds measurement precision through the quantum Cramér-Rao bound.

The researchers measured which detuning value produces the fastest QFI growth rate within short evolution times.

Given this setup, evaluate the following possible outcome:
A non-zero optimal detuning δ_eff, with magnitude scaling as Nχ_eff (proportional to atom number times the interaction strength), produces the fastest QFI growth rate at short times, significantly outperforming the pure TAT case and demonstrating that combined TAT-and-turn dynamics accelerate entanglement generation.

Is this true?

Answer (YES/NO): NO